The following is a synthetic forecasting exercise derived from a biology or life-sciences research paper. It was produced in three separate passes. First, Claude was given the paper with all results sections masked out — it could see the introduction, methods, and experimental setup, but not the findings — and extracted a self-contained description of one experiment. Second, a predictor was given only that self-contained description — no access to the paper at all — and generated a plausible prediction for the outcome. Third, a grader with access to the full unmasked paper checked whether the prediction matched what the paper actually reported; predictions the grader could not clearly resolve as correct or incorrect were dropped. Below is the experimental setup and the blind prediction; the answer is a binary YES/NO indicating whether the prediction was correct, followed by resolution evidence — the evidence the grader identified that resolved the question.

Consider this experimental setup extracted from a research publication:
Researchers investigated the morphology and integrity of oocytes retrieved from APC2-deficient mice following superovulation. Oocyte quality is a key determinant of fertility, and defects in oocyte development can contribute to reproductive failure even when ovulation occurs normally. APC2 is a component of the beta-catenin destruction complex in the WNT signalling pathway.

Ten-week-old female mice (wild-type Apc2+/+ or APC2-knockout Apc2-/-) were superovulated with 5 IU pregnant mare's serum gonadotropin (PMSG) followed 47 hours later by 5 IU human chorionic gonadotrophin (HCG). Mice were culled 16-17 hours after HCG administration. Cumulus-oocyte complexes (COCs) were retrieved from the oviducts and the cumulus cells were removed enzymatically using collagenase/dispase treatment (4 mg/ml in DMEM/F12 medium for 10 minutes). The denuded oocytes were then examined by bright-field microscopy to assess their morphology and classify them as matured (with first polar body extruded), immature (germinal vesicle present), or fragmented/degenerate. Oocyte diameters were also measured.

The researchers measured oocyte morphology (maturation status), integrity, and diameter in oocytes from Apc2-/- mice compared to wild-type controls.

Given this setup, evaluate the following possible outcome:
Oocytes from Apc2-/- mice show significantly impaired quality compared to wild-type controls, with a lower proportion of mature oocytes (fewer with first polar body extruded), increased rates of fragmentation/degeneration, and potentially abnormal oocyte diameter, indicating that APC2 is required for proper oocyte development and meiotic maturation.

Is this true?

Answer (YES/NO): NO